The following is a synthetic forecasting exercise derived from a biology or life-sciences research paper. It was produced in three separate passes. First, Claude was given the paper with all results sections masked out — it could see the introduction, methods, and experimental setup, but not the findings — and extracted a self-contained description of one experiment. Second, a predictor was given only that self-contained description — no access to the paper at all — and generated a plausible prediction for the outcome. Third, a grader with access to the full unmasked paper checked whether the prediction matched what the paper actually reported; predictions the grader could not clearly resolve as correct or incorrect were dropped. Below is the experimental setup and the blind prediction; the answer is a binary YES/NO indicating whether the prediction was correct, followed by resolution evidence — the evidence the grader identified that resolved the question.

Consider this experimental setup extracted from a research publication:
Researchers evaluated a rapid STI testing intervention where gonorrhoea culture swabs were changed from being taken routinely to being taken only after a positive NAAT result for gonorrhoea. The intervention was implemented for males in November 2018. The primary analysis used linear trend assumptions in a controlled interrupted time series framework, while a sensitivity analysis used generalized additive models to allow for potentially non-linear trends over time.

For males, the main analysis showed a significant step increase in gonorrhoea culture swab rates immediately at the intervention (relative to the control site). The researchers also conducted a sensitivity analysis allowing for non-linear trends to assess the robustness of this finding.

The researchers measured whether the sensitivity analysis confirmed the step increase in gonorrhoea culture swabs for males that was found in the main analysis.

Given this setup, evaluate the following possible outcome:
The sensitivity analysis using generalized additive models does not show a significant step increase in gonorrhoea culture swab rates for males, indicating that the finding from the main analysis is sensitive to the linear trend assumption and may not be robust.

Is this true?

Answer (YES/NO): YES